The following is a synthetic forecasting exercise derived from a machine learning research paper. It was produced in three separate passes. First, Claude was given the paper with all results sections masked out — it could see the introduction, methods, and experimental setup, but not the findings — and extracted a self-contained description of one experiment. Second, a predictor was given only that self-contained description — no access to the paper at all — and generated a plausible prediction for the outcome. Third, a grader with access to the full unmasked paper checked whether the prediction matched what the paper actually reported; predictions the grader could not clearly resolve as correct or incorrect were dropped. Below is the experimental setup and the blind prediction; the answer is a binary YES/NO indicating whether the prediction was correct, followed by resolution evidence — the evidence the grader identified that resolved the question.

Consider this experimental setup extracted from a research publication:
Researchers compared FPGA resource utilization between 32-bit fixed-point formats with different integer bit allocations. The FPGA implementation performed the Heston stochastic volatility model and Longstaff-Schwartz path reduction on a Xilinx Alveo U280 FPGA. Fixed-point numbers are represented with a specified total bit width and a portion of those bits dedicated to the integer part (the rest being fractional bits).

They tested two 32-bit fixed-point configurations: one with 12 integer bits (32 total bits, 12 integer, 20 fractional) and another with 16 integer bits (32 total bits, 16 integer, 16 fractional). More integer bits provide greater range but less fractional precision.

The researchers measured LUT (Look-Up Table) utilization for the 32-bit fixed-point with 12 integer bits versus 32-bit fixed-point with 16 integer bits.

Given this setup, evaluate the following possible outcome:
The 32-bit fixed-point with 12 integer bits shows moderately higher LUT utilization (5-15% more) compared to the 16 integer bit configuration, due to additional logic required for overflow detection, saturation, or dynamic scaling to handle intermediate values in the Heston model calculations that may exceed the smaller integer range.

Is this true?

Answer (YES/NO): NO